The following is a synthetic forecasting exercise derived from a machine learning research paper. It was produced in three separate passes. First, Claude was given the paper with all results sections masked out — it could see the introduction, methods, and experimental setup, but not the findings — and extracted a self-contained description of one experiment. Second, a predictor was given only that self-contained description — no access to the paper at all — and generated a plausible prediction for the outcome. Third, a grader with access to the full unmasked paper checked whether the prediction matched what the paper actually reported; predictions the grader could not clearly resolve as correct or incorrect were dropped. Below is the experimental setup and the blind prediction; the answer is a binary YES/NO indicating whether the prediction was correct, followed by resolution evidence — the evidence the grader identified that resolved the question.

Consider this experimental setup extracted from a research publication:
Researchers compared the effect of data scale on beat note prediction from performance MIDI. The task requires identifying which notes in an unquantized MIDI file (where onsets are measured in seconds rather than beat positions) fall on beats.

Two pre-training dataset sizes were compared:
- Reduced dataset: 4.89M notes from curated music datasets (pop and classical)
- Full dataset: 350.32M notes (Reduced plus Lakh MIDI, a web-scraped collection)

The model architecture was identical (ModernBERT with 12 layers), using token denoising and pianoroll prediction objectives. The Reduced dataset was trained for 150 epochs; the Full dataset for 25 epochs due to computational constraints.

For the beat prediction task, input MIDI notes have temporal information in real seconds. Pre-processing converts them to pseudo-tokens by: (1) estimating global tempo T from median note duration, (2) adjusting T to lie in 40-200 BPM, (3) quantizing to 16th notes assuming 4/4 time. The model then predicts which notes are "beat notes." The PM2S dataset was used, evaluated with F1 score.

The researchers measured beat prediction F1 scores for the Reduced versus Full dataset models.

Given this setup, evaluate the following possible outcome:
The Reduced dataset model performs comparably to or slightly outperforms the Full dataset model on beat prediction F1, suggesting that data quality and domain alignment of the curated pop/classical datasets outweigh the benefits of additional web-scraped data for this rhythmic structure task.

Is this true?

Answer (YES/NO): NO